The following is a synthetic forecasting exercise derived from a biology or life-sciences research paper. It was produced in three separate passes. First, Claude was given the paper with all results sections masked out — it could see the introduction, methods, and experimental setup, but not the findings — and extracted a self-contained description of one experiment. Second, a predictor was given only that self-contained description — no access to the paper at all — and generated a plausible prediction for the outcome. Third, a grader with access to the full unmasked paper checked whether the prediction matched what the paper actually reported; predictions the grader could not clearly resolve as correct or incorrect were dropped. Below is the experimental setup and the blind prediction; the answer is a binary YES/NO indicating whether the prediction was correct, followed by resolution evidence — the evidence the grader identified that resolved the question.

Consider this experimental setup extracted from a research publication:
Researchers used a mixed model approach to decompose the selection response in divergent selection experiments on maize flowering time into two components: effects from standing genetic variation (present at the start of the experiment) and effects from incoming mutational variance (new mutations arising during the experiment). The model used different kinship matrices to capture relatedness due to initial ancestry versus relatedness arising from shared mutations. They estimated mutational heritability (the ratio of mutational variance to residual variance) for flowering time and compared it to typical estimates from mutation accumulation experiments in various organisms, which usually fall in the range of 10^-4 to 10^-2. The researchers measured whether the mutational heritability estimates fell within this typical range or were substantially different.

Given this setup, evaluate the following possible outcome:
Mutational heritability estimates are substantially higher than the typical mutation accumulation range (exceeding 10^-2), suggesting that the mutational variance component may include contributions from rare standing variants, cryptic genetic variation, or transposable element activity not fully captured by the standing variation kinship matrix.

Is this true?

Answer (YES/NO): YES